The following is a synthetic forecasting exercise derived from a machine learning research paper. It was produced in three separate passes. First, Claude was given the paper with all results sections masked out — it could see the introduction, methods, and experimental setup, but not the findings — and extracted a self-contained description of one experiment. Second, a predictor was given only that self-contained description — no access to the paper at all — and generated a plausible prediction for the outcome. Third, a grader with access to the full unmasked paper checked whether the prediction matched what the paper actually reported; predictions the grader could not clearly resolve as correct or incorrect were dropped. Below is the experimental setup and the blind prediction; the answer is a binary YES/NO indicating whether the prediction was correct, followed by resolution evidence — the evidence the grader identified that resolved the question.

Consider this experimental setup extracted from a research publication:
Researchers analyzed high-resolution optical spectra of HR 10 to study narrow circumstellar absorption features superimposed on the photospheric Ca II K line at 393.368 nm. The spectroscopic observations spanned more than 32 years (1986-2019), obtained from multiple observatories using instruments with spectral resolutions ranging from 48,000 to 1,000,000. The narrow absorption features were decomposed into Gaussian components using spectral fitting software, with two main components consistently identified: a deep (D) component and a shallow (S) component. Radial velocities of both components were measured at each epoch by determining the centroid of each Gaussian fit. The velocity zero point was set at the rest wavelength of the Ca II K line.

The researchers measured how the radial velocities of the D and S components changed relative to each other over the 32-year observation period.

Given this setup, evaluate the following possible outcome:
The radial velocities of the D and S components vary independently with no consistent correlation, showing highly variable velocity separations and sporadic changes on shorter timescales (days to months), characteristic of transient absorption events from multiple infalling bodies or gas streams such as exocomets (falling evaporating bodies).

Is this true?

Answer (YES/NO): NO